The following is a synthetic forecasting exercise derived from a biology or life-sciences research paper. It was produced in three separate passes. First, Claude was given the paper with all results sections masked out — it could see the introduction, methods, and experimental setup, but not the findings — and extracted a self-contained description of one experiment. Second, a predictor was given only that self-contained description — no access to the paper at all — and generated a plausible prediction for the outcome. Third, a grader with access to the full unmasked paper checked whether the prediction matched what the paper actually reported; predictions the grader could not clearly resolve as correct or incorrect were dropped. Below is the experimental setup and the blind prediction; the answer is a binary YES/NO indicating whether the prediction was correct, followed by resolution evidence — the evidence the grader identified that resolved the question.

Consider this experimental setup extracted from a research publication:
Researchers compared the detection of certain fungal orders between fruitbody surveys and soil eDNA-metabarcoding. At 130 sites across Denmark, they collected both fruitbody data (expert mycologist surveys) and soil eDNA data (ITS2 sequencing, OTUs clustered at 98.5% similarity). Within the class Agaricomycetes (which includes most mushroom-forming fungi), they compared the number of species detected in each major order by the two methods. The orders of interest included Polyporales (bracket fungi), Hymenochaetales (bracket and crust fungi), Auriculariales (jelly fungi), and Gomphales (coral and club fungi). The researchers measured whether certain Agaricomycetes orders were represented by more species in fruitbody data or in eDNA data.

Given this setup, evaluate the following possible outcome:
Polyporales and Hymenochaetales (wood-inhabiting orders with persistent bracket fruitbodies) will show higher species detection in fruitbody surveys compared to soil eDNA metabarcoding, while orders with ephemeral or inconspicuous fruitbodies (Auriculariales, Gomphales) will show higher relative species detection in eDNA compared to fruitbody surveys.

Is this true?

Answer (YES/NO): NO